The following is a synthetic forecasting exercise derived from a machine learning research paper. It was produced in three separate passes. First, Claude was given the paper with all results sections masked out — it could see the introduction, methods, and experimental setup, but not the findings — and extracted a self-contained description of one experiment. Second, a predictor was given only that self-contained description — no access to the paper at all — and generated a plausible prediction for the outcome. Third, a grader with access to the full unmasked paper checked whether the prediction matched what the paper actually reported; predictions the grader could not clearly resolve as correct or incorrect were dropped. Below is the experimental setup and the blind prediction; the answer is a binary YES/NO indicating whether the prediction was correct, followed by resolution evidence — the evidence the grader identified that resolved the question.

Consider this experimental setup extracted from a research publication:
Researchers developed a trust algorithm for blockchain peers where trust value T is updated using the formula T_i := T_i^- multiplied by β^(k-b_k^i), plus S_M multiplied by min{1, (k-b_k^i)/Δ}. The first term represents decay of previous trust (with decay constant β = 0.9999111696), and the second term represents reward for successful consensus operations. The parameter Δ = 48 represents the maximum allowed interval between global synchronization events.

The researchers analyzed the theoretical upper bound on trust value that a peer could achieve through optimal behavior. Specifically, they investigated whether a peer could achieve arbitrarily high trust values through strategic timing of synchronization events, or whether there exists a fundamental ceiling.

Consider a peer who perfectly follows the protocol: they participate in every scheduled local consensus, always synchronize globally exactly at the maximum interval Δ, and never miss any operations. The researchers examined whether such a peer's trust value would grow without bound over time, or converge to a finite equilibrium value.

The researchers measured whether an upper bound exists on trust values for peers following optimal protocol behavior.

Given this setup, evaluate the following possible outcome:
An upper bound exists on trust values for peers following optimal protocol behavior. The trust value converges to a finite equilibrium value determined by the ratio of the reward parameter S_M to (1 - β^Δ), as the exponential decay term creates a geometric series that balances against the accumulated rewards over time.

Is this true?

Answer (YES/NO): YES